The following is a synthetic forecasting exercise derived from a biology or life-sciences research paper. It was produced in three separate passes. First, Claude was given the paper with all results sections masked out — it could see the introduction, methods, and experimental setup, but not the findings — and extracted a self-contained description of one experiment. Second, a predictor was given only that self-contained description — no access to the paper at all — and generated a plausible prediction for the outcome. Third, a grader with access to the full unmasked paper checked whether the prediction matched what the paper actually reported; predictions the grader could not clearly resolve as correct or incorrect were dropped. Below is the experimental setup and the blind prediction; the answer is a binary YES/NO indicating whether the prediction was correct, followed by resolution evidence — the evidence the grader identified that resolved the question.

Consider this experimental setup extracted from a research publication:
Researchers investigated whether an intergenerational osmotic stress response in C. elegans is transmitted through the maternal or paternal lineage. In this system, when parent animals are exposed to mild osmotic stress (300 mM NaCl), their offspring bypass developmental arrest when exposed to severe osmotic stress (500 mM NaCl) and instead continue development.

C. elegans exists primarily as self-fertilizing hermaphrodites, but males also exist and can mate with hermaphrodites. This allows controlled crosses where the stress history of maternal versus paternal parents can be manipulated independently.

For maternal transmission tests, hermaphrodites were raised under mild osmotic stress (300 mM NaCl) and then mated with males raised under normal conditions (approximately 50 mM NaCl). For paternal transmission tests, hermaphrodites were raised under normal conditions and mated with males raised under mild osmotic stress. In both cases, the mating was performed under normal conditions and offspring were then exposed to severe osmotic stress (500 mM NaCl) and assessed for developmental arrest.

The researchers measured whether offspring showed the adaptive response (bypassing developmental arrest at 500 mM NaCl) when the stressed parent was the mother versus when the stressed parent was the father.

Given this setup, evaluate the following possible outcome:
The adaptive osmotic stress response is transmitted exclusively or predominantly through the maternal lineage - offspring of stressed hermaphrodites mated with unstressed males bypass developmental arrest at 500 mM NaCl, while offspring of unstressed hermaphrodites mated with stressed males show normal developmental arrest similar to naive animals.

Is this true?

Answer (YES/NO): YES